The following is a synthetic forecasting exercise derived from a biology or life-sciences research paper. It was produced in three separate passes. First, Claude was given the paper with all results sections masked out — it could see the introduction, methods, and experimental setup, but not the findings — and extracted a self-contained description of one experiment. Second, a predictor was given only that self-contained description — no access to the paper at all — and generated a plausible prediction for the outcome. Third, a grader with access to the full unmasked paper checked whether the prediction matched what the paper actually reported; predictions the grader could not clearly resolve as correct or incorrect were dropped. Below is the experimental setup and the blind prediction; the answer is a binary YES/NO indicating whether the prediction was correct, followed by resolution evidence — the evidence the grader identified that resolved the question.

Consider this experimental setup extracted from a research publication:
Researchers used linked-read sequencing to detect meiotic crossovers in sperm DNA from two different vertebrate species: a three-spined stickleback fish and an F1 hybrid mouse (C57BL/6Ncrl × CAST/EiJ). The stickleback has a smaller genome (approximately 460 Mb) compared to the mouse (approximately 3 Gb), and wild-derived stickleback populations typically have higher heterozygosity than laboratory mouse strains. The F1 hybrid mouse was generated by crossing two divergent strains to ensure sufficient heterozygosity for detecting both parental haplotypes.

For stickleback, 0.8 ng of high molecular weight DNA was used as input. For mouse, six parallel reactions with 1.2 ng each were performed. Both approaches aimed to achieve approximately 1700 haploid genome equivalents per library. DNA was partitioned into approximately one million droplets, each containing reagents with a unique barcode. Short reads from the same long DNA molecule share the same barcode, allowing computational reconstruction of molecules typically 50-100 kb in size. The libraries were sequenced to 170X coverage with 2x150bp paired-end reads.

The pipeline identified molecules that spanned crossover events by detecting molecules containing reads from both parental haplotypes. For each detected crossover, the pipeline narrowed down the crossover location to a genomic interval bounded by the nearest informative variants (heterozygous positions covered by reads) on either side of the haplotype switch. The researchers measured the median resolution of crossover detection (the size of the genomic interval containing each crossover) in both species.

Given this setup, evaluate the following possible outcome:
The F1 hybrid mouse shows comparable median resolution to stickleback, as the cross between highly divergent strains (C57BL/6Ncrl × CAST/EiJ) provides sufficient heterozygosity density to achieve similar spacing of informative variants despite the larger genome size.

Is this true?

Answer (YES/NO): NO